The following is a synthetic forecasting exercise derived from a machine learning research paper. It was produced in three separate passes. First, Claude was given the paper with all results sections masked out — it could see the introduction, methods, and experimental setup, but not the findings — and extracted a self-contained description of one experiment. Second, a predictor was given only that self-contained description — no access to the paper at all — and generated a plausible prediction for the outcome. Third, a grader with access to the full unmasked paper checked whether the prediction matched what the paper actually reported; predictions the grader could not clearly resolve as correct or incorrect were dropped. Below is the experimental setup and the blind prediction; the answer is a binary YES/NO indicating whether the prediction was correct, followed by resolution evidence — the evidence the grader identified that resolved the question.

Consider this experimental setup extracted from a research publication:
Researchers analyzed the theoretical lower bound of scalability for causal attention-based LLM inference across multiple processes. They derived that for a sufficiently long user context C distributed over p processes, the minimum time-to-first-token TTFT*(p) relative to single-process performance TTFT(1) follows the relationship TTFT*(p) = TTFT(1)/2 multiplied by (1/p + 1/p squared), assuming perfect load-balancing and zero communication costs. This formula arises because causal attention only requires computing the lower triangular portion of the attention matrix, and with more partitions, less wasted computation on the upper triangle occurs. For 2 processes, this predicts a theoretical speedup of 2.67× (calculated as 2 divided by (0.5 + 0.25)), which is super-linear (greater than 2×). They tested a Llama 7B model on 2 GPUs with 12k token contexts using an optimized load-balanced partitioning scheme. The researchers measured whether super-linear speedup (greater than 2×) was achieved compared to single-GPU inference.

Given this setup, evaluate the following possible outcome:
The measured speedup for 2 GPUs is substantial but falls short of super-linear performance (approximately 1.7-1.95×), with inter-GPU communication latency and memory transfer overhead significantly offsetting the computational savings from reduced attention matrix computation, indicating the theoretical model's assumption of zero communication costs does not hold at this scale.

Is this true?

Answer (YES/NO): NO